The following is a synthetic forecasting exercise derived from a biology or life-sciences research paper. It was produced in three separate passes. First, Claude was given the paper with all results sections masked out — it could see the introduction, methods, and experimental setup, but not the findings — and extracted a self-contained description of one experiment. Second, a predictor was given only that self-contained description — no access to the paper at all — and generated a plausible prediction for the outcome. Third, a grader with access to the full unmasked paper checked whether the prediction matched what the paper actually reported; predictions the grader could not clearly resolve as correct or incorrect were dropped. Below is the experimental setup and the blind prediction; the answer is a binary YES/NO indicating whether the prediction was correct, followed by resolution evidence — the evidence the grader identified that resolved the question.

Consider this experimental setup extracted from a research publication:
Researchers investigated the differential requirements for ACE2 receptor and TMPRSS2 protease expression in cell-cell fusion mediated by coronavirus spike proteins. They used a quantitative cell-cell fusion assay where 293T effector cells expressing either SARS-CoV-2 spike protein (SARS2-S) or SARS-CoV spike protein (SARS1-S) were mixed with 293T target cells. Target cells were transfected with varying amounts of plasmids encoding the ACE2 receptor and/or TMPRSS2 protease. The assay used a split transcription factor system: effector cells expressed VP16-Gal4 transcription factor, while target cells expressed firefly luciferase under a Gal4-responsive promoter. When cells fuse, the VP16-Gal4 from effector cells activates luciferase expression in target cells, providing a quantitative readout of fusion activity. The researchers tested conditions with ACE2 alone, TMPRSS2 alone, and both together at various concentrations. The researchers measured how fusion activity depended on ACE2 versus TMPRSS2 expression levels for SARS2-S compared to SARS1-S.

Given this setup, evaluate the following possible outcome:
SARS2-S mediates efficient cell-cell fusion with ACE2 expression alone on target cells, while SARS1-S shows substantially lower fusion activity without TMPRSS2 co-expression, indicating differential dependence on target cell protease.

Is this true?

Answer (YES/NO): YES